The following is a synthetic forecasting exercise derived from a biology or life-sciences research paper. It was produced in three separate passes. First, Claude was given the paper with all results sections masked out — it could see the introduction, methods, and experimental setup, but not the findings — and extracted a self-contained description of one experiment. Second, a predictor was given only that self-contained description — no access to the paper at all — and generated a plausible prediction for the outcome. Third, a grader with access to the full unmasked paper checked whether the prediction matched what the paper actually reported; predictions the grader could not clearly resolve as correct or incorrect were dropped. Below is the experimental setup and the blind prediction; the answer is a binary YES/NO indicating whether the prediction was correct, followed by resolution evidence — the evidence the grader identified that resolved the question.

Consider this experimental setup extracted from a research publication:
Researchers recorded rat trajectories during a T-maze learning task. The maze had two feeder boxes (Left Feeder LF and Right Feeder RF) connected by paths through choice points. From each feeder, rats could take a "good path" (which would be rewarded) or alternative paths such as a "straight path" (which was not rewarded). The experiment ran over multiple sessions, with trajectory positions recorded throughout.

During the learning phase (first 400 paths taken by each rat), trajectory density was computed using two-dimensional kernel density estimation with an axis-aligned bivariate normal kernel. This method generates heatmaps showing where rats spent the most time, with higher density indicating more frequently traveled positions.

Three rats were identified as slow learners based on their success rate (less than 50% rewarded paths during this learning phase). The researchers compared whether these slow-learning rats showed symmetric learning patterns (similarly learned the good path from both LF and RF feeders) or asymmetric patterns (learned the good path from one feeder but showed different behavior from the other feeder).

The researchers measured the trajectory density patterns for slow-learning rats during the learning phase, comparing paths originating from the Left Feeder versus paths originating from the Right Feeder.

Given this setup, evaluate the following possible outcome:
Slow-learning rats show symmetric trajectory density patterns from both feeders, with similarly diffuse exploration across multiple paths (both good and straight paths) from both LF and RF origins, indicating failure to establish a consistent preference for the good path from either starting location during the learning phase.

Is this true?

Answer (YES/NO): NO